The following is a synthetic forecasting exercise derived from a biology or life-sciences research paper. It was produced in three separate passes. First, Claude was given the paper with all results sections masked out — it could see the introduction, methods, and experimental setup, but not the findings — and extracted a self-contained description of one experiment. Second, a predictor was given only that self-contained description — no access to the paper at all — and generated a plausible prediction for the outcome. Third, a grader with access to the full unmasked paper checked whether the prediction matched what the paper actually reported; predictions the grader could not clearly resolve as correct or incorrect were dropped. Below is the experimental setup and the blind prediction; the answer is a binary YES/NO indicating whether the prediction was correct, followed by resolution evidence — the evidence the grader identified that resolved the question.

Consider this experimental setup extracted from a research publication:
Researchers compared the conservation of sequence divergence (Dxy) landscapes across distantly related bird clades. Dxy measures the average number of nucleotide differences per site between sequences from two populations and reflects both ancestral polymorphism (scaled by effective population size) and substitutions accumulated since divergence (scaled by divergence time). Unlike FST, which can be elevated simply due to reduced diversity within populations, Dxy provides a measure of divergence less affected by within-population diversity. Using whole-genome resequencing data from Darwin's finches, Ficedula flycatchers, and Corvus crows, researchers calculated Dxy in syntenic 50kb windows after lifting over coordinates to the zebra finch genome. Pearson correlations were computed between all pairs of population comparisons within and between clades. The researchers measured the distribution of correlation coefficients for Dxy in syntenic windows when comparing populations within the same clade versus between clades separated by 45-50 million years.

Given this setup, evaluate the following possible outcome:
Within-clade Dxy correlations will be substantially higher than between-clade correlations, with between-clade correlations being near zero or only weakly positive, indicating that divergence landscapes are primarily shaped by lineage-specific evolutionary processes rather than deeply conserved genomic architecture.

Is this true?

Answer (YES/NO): NO